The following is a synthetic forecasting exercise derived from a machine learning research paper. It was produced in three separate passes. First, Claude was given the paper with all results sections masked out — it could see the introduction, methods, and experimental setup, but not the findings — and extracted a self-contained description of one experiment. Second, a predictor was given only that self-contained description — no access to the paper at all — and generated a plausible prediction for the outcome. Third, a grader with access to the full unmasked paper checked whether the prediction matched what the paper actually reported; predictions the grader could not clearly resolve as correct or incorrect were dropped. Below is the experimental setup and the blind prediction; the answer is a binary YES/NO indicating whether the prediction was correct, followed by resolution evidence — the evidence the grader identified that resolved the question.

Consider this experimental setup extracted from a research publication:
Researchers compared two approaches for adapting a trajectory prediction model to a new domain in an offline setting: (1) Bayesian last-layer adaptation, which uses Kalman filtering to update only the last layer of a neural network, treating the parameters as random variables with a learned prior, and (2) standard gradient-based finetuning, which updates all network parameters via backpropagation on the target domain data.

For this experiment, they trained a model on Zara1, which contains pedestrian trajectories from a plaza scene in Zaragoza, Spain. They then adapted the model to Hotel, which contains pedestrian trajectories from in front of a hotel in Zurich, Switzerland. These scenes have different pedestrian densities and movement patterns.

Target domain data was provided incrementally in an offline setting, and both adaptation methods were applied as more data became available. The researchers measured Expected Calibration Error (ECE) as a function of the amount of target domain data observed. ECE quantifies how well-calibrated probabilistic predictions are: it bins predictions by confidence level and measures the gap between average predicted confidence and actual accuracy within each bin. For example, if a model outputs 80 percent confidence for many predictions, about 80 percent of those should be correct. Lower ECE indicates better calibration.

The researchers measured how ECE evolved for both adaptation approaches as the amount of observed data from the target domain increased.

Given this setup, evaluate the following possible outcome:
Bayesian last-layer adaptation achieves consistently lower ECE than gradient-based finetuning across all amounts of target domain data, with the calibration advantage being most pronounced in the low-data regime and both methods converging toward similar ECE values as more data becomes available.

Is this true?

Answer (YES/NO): NO